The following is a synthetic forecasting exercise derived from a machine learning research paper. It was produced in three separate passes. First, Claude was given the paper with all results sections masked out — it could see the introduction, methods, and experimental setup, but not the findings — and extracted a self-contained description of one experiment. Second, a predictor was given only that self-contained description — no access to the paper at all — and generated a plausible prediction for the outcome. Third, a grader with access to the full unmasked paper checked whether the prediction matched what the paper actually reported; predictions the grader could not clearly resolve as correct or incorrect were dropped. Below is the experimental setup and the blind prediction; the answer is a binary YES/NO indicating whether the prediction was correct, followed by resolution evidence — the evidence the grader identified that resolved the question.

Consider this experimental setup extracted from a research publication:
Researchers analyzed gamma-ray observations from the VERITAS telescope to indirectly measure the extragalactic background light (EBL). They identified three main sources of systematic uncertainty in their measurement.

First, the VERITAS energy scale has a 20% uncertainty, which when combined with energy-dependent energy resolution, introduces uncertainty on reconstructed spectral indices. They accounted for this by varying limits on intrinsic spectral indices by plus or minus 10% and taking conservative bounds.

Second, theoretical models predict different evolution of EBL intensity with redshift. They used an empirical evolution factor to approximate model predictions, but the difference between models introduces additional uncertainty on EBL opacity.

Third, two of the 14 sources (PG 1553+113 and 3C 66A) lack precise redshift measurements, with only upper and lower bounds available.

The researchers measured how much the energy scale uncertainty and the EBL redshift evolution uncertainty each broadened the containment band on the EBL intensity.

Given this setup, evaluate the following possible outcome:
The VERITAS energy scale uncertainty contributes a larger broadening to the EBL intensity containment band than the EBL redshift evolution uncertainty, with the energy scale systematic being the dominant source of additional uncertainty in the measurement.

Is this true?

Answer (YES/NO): NO